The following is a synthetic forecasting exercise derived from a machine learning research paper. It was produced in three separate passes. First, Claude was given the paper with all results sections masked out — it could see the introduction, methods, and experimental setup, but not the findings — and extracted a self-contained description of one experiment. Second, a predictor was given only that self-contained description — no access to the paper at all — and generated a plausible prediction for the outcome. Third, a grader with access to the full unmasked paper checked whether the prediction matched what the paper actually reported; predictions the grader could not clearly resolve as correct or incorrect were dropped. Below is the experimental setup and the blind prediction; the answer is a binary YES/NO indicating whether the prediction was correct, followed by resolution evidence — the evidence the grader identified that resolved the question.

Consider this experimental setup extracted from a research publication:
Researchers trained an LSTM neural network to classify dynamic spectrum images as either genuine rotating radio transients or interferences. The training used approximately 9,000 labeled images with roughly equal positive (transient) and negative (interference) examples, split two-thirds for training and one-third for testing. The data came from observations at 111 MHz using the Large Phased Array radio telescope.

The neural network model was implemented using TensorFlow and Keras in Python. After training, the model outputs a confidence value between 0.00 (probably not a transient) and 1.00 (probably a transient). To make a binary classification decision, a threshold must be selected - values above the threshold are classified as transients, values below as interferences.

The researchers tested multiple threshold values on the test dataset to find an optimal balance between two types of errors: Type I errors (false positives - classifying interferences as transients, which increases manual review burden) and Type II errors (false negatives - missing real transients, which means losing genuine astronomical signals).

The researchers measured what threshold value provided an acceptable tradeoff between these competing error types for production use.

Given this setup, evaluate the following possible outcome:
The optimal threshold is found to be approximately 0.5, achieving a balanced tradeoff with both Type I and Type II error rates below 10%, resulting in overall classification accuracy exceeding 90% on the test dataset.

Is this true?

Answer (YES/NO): NO